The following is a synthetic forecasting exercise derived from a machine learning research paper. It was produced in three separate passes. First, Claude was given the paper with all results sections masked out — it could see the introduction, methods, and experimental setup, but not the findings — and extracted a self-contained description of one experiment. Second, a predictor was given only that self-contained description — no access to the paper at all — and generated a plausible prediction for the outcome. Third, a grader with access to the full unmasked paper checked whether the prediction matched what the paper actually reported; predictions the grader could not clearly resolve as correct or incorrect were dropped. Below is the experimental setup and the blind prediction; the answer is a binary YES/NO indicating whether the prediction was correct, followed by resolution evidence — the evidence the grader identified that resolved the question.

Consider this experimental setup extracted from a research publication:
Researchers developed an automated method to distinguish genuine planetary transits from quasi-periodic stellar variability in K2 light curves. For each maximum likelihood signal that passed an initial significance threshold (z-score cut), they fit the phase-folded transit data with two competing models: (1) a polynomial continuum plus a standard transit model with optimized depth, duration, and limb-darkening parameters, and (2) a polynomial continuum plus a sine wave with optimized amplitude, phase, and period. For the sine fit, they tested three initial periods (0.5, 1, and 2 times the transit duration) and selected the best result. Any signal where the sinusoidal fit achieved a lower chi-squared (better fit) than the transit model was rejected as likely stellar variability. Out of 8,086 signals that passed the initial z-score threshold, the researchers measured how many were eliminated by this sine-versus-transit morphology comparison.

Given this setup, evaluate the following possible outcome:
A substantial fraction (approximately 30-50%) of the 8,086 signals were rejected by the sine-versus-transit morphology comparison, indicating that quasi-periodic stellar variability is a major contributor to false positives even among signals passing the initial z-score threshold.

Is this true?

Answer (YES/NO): NO